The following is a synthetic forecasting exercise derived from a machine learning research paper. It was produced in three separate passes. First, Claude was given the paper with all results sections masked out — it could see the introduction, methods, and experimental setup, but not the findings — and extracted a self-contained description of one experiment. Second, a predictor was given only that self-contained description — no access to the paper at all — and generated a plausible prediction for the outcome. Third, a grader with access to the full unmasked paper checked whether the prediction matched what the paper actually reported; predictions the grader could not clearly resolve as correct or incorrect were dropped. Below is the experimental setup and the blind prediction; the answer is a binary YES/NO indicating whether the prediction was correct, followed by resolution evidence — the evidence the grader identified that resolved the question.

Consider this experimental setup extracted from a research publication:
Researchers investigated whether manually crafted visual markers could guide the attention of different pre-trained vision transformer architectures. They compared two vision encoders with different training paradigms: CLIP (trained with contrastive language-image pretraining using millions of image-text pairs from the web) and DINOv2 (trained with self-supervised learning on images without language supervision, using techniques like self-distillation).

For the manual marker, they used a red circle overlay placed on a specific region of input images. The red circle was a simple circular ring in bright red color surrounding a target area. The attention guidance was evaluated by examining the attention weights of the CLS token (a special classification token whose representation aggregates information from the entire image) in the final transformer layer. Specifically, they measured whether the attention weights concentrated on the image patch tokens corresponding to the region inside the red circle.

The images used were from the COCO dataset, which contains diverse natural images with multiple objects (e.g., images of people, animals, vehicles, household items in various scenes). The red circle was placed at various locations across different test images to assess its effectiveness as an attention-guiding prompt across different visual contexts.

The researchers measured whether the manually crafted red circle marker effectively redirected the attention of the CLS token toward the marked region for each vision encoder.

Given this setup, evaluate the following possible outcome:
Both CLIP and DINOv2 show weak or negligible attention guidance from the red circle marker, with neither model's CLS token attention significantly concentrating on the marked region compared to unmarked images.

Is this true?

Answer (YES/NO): NO